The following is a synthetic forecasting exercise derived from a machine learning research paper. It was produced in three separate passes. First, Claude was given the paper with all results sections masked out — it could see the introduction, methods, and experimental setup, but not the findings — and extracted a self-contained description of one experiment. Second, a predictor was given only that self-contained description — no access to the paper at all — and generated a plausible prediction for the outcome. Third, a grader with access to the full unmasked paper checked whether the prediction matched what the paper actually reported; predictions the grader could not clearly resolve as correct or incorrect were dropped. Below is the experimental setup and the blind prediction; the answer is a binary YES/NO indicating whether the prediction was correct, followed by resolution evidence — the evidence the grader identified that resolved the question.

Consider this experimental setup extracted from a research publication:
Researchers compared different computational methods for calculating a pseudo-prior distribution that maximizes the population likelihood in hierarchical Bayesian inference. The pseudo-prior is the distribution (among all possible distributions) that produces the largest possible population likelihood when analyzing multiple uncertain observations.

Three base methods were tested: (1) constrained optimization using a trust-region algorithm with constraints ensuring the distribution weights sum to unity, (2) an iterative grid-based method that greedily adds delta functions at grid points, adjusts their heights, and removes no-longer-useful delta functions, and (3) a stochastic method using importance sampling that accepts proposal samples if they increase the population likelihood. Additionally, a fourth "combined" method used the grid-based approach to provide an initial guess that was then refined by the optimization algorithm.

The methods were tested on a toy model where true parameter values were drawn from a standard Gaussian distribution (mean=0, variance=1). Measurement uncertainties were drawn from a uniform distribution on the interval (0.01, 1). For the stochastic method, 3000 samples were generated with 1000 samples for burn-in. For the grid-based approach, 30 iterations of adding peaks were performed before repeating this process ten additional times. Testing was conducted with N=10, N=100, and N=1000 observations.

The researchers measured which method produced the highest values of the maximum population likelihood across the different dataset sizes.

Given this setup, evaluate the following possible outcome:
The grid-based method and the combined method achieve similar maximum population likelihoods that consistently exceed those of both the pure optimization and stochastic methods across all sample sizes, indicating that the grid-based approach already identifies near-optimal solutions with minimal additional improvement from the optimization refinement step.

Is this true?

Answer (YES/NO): NO